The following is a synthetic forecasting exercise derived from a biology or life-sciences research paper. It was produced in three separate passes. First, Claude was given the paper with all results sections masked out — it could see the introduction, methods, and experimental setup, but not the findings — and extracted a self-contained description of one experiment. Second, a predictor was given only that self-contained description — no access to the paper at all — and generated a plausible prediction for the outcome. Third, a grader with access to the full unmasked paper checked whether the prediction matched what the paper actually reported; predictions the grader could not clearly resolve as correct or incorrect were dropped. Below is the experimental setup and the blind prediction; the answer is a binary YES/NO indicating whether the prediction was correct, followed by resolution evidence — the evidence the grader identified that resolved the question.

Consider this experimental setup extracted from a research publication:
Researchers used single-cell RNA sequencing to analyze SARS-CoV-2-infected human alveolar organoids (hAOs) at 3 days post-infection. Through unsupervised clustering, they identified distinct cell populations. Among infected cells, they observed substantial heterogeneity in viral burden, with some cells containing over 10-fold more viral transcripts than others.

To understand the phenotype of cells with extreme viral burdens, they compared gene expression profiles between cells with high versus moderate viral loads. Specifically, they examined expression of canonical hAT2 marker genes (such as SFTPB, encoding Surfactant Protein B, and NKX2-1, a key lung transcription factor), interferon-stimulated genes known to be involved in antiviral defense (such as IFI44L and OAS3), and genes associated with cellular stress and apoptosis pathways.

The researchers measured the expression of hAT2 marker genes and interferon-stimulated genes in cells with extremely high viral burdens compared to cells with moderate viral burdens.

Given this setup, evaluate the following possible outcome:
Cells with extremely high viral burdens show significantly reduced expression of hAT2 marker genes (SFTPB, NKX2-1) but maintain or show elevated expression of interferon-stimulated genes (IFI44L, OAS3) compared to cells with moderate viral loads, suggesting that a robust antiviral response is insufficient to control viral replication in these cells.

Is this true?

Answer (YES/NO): NO